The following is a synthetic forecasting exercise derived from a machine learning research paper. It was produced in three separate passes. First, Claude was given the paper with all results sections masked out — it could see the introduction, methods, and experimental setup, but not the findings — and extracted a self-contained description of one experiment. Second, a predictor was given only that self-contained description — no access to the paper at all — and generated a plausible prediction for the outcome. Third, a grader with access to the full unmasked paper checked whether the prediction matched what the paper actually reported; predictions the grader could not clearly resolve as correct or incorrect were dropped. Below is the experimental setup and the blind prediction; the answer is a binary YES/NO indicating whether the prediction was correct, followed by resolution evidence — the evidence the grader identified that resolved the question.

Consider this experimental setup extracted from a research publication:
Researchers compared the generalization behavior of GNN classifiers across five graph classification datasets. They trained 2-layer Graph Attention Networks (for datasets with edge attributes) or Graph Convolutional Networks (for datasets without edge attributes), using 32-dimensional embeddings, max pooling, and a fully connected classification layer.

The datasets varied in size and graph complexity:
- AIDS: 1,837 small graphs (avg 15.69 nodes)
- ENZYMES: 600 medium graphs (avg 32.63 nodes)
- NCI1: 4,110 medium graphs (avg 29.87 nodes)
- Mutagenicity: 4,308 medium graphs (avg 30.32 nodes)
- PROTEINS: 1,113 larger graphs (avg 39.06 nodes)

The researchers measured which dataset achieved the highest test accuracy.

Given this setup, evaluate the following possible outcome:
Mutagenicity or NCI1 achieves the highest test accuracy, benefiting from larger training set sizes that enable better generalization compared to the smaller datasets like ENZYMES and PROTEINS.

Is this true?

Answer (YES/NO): NO